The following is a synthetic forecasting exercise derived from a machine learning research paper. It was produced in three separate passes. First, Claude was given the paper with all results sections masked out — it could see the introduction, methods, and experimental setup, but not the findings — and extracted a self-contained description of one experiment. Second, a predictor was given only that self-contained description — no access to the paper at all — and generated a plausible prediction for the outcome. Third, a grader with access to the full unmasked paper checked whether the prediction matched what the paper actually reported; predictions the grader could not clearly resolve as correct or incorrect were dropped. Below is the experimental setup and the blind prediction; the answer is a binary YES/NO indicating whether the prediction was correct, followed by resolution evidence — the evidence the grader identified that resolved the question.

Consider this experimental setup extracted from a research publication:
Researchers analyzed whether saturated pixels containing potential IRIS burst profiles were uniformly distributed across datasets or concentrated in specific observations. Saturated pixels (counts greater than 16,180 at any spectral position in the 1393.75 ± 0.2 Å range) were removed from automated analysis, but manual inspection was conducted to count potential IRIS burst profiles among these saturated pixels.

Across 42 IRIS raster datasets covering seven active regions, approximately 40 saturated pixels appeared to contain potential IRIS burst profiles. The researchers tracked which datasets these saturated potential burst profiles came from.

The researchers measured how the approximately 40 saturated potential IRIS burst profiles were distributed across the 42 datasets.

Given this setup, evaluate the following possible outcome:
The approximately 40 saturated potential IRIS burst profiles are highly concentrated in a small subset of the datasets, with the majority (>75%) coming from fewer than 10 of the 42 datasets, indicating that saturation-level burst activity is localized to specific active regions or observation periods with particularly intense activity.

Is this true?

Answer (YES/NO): YES